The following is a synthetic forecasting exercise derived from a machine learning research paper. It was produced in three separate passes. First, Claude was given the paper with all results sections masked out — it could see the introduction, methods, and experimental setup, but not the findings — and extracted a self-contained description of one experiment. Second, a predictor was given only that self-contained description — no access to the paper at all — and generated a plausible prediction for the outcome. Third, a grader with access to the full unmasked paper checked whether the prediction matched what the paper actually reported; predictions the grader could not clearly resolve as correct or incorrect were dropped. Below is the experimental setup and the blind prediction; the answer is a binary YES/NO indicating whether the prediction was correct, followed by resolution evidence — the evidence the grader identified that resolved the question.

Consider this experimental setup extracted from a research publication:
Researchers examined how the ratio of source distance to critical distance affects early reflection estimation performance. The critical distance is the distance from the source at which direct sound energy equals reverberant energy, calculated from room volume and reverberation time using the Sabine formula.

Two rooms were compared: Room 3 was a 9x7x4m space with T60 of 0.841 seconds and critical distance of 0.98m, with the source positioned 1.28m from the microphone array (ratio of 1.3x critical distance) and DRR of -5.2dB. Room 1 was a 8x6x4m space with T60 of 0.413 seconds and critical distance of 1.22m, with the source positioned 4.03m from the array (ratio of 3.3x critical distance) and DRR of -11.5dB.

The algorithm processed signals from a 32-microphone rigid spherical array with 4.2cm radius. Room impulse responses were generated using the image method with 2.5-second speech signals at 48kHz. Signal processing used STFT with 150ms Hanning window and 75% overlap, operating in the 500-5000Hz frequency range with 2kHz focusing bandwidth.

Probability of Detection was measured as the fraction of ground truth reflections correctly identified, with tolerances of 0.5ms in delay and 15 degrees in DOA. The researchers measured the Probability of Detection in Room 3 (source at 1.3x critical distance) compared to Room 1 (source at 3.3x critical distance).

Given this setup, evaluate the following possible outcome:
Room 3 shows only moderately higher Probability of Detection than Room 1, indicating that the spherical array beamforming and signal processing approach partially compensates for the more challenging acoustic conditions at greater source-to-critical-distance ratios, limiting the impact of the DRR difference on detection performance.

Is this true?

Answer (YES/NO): NO